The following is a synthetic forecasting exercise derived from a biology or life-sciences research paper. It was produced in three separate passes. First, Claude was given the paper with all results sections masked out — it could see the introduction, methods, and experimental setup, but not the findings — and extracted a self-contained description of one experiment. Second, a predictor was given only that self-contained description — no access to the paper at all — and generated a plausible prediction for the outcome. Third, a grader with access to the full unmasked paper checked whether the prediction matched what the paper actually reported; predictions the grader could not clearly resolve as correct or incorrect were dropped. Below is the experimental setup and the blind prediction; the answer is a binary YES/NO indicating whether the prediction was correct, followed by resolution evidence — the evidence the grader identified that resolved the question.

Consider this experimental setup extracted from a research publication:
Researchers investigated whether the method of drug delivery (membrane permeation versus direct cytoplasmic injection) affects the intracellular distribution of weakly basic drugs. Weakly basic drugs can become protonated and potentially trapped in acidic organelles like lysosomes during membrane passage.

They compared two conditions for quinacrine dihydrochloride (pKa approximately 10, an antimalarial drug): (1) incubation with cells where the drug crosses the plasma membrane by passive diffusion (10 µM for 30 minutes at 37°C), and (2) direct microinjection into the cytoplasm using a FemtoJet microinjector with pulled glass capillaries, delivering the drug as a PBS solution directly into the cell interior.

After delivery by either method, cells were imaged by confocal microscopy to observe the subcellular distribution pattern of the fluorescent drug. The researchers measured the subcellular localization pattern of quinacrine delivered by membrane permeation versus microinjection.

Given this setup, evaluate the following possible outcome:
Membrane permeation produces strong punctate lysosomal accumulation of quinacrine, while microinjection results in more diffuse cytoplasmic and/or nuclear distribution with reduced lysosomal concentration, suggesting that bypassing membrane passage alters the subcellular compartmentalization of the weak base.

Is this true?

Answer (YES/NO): NO